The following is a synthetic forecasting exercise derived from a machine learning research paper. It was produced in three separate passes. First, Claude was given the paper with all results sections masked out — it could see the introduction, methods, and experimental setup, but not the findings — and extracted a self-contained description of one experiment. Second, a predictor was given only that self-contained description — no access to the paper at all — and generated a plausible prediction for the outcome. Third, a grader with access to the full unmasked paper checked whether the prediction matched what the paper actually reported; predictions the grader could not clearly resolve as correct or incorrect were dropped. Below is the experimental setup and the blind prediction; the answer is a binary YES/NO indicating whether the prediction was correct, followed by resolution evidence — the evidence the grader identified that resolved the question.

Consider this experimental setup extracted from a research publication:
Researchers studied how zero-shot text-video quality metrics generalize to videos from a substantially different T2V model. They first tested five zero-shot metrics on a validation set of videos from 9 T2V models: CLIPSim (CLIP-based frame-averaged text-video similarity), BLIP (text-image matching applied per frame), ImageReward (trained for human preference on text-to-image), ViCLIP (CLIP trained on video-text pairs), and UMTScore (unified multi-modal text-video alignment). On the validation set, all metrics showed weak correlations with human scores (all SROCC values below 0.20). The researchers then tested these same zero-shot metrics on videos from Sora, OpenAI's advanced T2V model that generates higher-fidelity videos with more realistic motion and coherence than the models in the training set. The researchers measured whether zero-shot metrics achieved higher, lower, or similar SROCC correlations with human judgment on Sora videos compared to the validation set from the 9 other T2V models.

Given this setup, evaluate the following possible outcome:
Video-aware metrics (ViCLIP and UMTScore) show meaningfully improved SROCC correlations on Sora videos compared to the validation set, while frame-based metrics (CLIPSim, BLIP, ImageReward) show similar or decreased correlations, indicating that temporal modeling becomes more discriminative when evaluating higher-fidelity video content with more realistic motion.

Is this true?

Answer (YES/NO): NO